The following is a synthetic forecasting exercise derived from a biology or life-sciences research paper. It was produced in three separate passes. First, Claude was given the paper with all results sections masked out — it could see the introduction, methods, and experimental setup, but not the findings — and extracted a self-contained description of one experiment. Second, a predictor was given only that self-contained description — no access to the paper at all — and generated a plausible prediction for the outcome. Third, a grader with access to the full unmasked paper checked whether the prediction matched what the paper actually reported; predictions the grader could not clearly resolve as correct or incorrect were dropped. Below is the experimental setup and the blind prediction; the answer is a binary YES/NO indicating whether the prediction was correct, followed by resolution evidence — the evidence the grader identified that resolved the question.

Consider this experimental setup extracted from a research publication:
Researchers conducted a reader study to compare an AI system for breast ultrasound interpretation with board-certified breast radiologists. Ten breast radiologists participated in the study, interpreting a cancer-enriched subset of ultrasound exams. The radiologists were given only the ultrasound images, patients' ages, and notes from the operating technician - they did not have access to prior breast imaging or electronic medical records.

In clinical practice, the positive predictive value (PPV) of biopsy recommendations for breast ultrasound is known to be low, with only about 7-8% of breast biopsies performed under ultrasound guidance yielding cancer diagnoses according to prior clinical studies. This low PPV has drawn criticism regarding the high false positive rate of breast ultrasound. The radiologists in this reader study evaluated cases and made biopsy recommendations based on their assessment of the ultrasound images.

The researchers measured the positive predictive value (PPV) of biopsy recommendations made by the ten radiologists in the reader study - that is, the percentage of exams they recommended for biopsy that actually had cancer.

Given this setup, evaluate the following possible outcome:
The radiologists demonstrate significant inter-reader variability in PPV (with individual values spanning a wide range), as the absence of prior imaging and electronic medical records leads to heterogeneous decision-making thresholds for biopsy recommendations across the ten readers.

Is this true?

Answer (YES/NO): NO